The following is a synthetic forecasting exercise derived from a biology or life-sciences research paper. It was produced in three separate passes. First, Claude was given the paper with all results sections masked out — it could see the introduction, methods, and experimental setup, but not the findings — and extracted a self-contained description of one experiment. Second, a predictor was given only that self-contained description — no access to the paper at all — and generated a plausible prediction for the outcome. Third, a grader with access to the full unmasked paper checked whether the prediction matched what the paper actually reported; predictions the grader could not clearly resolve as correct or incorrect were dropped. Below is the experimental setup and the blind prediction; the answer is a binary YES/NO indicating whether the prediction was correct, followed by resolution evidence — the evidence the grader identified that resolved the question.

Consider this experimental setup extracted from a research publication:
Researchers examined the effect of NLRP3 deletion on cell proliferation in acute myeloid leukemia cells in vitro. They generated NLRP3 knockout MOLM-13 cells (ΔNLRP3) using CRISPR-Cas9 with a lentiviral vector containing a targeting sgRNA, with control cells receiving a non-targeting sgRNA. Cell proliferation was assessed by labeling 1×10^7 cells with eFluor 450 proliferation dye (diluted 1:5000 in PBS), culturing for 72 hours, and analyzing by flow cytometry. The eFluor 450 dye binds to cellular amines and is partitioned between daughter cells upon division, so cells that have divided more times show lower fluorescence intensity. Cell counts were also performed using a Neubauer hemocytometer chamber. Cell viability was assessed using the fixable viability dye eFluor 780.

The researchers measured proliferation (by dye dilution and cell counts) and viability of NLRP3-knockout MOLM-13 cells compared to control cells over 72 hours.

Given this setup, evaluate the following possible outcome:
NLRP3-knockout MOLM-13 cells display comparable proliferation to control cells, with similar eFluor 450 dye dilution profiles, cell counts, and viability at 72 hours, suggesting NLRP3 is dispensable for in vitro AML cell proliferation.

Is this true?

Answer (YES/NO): NO